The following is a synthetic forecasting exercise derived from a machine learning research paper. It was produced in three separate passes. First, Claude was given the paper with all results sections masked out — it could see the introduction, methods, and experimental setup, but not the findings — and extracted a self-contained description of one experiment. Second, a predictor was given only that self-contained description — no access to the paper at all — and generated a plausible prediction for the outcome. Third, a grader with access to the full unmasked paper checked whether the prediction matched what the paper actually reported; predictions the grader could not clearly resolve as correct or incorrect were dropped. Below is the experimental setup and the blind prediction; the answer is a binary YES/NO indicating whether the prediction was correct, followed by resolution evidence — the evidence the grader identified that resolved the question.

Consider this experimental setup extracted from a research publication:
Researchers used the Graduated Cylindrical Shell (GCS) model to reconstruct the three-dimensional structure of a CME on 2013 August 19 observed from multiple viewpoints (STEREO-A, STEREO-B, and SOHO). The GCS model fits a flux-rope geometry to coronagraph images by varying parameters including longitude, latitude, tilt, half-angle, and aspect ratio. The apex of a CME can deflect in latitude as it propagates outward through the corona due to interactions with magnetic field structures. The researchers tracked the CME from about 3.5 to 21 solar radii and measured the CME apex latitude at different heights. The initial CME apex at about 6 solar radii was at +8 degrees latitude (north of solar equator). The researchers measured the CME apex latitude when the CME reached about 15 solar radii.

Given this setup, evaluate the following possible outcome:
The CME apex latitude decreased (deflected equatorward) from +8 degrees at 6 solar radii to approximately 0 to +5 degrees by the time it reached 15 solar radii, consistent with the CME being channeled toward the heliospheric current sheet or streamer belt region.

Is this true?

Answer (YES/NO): NO